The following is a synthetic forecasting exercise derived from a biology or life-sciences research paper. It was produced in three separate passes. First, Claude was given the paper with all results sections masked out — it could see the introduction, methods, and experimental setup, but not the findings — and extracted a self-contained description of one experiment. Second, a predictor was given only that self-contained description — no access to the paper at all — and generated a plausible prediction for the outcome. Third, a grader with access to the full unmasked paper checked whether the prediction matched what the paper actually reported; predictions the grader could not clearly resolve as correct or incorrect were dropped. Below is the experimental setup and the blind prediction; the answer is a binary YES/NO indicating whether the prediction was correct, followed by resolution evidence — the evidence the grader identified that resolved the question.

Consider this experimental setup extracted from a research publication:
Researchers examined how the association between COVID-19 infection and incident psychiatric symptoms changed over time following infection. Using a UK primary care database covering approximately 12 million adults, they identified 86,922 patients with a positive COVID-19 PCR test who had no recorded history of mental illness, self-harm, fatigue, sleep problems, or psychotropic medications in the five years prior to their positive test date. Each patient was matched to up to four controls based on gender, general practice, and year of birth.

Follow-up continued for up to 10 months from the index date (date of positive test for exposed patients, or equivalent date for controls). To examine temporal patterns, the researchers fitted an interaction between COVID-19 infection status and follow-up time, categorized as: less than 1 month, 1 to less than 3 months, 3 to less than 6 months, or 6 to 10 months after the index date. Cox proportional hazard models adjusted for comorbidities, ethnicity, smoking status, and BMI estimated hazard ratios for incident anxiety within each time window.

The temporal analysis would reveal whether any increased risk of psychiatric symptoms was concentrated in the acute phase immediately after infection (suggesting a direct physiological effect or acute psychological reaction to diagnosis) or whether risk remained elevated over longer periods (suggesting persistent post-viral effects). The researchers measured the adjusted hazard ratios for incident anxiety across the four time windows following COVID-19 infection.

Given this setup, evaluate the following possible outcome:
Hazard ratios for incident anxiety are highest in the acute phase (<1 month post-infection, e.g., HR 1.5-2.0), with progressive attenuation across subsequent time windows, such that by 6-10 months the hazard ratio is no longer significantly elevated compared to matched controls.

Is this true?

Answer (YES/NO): NO